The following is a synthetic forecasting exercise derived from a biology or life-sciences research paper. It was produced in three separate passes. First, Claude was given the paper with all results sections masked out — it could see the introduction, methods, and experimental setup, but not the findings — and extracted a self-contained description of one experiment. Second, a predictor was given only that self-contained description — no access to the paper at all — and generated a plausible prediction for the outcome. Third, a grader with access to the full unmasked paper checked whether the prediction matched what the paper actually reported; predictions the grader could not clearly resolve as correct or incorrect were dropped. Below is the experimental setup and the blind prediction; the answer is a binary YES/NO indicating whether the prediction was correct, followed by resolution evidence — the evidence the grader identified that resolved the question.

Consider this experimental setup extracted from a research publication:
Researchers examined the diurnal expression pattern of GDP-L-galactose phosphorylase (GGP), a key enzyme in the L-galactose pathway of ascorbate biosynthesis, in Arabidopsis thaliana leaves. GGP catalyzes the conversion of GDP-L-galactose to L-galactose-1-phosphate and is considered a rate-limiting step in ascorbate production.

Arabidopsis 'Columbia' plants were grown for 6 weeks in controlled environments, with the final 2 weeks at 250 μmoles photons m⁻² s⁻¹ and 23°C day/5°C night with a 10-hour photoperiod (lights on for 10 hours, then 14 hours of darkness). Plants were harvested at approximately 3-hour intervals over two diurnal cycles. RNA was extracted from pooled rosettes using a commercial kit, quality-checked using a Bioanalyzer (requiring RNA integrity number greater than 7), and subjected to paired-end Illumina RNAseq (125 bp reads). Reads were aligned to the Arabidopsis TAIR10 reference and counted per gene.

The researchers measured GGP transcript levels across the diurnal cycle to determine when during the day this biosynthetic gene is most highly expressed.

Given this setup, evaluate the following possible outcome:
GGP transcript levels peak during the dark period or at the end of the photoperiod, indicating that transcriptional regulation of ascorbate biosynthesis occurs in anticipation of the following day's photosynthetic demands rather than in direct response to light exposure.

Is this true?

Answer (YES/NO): YES